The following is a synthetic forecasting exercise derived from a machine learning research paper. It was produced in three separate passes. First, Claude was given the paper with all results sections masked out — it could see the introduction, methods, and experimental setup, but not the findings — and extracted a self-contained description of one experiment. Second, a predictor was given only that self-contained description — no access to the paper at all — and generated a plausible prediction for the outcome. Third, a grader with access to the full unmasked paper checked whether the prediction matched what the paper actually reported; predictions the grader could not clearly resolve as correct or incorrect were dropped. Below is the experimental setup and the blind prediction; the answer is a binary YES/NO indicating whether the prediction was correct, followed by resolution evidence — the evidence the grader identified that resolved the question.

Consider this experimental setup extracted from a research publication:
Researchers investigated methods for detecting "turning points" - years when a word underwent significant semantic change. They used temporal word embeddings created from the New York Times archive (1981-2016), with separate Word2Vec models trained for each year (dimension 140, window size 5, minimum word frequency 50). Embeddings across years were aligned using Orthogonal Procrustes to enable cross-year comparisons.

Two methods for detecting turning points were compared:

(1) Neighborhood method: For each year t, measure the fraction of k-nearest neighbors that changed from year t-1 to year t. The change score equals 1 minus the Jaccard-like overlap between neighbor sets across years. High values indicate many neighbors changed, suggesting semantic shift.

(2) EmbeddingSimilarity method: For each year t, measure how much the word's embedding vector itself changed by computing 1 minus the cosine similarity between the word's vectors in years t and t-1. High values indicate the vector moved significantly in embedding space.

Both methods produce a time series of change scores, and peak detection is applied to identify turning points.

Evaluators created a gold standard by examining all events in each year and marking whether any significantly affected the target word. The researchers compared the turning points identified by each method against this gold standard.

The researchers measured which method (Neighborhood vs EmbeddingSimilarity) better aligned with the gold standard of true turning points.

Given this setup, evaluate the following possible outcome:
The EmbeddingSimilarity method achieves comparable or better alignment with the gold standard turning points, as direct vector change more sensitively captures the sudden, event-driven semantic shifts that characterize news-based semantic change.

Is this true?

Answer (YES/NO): YES